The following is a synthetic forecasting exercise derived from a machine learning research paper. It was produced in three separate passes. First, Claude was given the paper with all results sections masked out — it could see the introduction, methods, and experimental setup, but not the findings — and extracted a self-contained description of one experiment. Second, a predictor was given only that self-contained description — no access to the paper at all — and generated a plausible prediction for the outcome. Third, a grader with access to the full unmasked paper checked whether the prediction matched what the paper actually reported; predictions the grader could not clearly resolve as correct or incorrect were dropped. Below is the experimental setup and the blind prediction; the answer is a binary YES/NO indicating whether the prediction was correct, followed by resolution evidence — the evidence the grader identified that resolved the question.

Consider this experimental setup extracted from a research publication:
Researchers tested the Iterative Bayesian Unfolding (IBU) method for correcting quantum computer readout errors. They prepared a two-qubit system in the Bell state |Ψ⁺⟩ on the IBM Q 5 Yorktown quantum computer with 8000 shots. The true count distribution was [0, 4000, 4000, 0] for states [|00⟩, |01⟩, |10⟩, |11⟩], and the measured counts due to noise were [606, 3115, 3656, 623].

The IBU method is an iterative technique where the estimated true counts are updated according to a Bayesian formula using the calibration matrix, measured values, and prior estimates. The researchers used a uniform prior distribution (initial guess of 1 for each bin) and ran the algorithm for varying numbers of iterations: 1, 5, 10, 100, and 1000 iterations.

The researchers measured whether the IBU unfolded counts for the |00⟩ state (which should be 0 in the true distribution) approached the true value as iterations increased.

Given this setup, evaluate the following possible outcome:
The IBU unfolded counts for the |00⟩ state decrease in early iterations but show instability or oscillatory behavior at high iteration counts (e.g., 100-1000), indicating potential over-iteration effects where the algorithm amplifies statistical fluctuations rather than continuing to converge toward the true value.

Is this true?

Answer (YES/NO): NO